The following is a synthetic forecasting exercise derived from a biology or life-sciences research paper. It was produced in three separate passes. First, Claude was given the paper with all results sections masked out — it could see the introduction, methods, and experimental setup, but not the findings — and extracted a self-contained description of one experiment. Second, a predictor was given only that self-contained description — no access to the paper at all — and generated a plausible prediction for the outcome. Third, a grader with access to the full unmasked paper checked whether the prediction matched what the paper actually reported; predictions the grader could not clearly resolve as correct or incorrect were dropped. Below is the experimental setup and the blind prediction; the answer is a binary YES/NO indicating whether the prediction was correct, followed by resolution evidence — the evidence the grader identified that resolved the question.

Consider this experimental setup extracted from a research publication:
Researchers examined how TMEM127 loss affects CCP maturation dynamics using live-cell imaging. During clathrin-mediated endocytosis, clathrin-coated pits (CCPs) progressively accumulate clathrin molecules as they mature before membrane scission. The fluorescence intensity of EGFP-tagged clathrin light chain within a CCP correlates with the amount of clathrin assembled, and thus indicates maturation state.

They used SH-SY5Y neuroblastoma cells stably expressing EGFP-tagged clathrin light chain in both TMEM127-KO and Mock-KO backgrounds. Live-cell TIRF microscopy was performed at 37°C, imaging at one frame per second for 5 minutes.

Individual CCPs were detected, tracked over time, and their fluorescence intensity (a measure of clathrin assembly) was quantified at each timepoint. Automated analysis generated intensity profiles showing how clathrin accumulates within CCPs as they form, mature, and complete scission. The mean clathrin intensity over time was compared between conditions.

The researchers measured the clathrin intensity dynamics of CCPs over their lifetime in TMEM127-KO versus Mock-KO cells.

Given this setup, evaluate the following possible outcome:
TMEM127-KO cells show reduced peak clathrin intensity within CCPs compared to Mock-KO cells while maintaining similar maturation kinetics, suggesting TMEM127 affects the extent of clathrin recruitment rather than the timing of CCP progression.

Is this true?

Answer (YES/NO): NO